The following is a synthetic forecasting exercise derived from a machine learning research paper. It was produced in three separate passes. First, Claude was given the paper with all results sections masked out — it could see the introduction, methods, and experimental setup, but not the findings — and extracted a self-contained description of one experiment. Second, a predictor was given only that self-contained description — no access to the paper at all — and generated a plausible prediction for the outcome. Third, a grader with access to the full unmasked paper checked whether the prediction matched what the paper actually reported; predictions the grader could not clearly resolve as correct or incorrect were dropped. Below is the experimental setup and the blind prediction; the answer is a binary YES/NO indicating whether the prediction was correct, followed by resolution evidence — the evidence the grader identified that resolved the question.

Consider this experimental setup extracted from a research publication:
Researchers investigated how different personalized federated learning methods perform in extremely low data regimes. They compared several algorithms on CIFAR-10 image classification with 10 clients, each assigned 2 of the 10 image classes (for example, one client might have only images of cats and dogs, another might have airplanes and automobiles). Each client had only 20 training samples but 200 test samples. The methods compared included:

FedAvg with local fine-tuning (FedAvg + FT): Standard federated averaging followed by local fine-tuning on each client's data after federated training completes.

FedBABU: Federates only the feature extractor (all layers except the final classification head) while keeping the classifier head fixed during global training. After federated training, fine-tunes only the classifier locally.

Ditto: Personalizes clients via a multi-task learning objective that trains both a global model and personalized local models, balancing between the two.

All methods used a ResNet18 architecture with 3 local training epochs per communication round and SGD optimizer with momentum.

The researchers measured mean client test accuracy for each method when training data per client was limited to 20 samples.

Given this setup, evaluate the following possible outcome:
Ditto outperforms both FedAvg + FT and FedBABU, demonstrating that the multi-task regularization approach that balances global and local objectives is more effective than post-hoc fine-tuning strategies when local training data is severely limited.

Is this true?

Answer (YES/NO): NO